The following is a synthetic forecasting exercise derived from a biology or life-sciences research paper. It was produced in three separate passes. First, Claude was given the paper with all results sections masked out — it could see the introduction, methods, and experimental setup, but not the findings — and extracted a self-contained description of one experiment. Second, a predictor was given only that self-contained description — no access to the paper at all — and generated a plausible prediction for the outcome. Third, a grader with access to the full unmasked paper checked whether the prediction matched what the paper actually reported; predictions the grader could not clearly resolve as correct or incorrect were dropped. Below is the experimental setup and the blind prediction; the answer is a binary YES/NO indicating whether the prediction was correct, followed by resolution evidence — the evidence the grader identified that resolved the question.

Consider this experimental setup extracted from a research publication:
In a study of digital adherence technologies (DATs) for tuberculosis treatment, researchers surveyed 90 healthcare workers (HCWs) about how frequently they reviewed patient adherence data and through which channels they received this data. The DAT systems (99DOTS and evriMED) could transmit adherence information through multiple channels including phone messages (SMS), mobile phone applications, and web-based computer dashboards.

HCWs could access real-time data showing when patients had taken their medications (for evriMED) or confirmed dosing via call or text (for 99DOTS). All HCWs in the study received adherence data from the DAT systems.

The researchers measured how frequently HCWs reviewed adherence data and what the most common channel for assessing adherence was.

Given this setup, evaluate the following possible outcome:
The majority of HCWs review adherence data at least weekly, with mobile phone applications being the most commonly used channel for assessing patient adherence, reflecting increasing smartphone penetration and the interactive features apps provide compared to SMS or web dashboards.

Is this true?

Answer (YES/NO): YES